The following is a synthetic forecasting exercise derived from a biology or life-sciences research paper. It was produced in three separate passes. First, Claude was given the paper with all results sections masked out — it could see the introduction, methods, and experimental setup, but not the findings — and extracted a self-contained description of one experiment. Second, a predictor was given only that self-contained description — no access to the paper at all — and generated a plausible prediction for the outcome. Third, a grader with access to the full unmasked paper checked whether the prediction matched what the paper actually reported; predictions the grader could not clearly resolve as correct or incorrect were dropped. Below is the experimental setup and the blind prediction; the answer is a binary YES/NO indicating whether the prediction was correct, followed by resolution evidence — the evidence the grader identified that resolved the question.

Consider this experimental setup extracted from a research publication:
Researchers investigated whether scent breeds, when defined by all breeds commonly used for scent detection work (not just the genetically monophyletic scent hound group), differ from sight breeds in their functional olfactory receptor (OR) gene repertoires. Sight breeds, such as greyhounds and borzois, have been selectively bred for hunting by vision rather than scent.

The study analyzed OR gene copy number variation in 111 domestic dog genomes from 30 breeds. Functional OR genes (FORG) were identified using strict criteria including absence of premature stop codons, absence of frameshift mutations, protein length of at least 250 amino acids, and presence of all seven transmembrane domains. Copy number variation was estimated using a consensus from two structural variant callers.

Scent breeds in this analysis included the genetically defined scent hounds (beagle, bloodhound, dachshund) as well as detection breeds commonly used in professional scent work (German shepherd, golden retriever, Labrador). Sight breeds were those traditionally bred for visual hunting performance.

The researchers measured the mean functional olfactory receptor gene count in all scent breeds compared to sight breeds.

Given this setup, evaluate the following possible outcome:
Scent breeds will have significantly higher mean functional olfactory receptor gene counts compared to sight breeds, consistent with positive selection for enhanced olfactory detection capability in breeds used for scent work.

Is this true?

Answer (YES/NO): NO